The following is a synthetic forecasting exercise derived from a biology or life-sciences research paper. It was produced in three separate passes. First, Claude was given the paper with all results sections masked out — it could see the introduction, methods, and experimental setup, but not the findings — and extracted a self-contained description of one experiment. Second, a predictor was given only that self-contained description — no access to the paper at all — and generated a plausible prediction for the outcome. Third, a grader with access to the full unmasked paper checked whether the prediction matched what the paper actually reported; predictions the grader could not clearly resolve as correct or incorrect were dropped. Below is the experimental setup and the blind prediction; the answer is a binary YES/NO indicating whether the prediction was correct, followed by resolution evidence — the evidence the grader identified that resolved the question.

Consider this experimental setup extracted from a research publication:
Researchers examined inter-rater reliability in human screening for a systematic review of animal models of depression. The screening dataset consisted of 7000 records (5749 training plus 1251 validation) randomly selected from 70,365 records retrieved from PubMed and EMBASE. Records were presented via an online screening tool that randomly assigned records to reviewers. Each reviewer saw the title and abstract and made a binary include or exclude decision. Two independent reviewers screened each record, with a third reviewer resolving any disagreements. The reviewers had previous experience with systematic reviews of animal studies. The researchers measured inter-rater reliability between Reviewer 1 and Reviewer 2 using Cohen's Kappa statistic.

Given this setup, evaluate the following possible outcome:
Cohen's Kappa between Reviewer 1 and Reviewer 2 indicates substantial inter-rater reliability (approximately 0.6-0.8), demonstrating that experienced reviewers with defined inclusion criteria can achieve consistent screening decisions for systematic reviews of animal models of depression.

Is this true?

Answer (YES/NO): YES